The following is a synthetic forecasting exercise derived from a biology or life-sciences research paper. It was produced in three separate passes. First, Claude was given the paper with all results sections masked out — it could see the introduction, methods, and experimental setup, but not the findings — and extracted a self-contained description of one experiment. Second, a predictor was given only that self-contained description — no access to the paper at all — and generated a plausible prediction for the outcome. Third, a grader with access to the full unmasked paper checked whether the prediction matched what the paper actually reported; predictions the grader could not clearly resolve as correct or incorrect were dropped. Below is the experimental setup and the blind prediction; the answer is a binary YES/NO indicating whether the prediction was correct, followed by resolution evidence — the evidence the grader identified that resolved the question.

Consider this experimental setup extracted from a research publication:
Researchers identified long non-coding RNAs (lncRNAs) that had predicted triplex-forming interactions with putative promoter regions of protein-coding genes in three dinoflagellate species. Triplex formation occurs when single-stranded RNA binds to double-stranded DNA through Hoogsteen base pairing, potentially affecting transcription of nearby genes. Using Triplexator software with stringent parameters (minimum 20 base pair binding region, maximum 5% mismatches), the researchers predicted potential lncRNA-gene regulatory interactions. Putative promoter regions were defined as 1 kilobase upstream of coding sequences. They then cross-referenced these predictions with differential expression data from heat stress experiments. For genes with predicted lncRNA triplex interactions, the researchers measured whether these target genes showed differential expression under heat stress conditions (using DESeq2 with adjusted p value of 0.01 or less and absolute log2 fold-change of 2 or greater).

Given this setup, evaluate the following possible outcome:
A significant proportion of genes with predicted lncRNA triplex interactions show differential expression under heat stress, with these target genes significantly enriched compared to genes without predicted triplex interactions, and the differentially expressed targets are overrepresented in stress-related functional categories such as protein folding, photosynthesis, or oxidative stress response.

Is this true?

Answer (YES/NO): NO